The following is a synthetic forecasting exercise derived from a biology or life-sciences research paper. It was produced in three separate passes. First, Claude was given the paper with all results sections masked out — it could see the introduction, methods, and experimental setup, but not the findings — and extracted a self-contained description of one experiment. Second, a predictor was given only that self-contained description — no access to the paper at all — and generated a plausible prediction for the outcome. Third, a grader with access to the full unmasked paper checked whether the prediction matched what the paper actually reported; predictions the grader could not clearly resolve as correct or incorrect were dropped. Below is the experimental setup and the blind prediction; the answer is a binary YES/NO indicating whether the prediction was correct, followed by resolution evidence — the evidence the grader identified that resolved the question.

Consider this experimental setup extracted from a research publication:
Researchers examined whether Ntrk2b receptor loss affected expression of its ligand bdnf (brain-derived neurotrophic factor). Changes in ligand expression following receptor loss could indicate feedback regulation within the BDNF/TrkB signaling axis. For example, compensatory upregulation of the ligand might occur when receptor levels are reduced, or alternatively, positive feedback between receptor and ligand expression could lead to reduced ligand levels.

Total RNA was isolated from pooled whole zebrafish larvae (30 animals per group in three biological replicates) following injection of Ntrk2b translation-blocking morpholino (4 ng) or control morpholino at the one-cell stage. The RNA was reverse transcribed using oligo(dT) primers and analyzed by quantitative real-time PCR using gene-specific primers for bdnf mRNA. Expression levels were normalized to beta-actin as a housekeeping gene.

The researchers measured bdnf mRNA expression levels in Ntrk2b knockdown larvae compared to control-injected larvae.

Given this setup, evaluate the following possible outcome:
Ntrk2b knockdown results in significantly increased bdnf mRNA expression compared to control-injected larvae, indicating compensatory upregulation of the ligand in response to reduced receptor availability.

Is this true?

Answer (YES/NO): NO